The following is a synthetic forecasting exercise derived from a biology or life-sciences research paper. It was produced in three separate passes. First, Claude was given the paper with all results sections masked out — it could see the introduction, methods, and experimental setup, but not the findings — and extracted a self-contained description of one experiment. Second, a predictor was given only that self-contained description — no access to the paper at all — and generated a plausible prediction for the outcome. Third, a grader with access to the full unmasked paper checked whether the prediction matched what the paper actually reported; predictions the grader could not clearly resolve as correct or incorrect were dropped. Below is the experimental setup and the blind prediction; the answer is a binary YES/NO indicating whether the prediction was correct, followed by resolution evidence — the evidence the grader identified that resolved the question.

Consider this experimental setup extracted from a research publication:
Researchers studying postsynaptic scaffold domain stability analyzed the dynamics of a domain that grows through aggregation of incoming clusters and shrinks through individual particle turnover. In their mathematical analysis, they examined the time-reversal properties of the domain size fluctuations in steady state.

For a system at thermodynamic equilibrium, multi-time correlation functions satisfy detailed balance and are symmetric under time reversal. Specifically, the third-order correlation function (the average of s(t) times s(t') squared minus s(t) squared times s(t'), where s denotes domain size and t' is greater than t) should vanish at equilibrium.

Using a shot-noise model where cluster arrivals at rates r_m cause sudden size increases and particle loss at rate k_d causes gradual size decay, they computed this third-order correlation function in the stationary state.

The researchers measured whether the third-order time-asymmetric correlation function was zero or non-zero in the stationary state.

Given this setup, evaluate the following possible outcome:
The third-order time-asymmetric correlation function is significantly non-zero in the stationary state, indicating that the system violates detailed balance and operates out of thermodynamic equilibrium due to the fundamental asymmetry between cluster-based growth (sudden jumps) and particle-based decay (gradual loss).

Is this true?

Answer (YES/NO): YES